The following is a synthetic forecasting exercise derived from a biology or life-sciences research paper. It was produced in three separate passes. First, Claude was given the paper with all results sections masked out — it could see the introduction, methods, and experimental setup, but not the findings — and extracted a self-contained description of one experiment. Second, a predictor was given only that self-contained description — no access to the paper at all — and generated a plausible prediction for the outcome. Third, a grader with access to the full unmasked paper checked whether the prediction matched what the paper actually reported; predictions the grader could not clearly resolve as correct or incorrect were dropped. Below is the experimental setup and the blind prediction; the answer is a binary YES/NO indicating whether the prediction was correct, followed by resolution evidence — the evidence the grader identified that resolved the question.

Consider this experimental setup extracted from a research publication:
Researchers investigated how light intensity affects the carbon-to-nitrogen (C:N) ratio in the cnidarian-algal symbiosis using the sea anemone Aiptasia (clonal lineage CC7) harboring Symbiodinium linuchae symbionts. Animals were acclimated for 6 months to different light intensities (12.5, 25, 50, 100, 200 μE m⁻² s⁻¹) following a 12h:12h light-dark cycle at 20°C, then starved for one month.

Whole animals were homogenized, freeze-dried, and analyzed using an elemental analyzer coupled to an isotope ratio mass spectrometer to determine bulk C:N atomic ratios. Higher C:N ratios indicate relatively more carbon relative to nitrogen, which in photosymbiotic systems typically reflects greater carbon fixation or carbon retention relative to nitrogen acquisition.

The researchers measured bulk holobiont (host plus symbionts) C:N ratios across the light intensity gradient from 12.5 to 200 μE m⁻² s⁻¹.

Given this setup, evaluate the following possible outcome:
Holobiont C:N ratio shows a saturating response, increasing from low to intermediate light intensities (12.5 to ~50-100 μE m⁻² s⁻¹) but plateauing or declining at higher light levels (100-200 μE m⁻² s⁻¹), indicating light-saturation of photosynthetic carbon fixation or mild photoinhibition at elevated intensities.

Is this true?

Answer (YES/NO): YES